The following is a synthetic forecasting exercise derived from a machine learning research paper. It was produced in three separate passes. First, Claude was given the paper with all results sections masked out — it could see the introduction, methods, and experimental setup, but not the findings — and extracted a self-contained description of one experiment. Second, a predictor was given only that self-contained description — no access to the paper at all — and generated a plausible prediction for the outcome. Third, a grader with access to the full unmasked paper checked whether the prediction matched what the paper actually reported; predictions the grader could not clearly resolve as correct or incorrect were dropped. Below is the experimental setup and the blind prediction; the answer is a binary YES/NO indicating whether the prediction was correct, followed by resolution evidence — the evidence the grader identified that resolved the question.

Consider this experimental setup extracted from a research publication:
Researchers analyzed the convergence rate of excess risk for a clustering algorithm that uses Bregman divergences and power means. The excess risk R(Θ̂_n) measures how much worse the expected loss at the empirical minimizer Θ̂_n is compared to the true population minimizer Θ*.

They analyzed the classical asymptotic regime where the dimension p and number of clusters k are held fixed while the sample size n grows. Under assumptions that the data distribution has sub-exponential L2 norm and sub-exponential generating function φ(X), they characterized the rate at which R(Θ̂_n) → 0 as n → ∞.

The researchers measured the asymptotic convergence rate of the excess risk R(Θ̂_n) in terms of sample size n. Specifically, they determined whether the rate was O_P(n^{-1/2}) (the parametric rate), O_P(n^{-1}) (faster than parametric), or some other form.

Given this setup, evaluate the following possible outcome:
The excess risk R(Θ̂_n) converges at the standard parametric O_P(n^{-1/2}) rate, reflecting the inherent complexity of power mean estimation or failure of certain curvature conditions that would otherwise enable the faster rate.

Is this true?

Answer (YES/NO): YES